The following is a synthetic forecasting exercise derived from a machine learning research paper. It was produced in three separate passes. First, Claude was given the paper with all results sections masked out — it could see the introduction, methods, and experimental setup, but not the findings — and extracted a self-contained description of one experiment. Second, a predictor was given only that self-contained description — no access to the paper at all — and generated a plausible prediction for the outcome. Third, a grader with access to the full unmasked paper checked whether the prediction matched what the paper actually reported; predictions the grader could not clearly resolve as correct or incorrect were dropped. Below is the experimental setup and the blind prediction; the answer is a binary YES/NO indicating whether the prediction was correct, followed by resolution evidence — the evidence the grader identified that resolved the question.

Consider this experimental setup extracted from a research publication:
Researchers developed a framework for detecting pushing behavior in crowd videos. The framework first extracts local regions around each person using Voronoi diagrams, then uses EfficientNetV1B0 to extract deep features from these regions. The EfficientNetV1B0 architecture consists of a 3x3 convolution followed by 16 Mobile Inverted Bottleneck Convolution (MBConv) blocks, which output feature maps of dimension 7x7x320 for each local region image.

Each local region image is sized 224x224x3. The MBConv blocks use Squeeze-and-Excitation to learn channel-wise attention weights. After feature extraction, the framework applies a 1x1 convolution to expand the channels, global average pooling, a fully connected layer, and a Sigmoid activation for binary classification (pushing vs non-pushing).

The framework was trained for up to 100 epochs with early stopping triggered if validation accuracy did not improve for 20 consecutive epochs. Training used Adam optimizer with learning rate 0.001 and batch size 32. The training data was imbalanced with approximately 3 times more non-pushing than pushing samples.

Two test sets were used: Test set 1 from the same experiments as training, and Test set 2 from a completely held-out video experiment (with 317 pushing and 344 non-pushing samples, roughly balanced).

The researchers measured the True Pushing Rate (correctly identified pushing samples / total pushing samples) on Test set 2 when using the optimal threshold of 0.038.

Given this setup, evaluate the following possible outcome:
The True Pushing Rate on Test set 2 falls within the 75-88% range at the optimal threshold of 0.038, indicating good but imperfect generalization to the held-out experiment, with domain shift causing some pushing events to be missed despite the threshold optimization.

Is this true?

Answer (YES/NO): YES